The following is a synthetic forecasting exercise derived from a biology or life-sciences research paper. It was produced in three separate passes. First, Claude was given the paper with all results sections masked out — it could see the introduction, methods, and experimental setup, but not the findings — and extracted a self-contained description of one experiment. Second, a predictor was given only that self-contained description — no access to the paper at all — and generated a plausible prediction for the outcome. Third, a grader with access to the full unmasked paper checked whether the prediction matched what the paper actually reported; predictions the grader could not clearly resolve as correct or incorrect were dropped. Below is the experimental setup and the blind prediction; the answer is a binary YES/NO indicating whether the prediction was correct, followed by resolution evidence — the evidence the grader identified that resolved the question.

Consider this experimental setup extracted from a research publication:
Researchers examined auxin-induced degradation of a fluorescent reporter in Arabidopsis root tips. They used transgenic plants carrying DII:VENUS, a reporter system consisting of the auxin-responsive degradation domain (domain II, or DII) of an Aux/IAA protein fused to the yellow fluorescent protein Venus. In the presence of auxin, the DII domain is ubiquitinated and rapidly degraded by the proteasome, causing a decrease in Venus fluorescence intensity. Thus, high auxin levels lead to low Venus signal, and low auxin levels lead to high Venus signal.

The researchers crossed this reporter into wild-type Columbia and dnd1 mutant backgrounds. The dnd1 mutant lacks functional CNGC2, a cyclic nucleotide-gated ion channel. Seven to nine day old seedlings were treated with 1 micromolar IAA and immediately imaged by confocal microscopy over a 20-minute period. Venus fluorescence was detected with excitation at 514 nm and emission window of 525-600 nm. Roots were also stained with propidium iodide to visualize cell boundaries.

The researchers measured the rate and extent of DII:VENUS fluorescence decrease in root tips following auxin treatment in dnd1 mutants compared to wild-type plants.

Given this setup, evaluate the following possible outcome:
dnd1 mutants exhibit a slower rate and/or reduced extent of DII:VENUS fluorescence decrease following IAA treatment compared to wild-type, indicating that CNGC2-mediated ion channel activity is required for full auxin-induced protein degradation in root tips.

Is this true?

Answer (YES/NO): YES